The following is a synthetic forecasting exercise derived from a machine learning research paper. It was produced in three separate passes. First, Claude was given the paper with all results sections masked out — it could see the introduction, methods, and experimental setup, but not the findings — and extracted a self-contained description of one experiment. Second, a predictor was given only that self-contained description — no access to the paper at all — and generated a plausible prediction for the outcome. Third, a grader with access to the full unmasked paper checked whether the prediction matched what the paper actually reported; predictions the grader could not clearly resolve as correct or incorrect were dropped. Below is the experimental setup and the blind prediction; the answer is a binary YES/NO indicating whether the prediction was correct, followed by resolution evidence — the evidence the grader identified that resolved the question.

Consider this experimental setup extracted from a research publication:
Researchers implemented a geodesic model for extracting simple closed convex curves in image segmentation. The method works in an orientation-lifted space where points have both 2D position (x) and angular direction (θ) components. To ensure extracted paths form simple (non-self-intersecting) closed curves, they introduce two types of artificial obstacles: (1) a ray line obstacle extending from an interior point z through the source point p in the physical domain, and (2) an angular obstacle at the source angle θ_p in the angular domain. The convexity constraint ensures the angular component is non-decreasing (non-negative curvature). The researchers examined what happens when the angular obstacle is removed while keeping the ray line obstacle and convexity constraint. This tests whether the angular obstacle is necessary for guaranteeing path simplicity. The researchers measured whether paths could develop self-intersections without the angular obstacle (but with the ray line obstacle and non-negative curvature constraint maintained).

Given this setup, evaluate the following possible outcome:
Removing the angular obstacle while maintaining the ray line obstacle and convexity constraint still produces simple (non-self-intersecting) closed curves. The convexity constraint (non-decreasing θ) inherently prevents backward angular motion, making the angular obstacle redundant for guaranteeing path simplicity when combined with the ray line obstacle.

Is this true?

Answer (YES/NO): NO